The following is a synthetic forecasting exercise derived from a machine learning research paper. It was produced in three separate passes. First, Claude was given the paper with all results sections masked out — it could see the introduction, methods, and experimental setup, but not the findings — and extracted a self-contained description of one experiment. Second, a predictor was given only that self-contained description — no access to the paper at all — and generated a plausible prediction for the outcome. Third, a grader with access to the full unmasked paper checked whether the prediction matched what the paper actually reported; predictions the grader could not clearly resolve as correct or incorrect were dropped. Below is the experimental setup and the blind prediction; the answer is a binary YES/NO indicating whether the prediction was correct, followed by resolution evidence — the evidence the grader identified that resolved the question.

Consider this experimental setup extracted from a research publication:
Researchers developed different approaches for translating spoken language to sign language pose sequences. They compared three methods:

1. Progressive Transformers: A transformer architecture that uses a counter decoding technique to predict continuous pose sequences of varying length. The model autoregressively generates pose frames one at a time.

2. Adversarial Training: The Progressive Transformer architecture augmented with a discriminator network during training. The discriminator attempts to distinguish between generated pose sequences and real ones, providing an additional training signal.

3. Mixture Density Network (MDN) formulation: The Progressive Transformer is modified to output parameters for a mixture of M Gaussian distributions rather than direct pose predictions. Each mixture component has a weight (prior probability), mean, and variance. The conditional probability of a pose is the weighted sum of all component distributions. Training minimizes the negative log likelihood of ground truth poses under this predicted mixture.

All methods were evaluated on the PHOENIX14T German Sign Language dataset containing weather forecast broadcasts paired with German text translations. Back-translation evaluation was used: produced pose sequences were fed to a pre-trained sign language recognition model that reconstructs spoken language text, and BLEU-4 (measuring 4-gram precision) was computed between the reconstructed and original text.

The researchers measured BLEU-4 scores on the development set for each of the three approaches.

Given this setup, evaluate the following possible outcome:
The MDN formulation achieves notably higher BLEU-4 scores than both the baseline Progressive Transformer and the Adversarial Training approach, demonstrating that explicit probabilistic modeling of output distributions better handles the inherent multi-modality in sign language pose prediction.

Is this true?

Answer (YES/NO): NO